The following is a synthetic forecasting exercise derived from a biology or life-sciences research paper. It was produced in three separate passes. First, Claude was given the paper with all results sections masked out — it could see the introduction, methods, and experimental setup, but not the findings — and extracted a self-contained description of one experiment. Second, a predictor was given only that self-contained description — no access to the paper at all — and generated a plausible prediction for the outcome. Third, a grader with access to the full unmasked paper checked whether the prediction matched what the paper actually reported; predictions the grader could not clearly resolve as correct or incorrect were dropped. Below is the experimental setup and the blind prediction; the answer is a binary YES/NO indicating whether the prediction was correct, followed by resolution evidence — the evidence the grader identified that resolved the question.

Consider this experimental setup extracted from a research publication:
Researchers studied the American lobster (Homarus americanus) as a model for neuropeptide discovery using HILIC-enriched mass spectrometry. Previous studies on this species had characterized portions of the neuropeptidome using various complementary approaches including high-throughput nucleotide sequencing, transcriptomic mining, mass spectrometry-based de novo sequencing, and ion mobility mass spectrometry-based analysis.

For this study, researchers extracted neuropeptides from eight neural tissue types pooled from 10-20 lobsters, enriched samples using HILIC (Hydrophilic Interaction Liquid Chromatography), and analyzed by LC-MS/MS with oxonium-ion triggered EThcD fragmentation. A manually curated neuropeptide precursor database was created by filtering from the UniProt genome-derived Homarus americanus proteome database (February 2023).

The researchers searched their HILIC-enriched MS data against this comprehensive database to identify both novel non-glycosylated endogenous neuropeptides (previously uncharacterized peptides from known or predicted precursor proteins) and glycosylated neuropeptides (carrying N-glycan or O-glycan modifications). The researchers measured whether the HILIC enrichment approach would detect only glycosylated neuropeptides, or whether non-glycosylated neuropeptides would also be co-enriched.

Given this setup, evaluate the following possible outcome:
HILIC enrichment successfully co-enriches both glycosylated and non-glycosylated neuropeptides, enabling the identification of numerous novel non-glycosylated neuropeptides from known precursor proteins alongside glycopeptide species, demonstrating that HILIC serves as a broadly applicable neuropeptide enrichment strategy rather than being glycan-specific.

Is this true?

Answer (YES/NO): YES